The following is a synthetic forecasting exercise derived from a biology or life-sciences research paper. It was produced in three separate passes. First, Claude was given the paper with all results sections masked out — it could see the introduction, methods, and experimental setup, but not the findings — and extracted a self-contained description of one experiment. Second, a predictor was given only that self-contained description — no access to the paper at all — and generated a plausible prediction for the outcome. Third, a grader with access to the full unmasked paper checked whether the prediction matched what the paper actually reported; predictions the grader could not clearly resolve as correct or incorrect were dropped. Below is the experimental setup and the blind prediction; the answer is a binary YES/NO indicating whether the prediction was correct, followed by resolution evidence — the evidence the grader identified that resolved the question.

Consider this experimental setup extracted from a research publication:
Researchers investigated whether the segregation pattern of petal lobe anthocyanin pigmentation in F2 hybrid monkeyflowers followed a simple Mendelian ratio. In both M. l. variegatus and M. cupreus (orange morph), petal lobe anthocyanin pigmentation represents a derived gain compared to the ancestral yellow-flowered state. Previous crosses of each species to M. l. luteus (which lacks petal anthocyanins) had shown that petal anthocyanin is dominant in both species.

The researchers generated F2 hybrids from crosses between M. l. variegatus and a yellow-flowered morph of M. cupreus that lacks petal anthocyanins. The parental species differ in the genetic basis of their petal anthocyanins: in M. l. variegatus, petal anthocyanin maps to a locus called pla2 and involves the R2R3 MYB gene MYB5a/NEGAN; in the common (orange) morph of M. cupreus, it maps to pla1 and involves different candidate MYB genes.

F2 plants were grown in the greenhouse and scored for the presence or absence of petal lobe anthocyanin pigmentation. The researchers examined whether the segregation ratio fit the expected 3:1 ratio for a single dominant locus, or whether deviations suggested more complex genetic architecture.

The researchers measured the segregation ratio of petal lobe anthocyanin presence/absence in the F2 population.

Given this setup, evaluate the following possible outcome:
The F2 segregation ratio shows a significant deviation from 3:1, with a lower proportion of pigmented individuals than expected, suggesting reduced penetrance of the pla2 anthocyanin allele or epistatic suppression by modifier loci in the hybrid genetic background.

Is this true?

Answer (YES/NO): NO